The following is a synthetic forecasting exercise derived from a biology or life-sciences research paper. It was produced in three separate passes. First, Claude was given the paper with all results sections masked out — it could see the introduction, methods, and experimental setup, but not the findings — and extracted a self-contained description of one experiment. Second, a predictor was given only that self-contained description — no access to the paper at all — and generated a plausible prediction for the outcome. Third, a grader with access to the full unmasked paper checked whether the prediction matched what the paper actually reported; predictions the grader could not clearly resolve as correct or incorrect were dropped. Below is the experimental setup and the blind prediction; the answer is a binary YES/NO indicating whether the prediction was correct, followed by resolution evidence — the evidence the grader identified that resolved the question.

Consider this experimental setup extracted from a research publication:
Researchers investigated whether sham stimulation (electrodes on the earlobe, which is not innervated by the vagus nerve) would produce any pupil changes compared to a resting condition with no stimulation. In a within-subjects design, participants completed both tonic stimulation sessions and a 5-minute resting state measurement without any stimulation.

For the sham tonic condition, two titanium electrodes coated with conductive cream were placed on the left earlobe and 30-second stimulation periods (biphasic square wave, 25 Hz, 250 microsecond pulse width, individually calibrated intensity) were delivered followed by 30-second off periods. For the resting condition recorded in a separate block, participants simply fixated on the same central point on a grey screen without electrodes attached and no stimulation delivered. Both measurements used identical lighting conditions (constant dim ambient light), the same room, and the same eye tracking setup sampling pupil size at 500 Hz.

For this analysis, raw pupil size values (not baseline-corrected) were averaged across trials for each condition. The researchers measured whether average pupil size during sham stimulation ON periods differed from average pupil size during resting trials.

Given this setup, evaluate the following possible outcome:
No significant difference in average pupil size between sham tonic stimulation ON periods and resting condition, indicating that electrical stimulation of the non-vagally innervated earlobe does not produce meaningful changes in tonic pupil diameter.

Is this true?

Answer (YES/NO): YES